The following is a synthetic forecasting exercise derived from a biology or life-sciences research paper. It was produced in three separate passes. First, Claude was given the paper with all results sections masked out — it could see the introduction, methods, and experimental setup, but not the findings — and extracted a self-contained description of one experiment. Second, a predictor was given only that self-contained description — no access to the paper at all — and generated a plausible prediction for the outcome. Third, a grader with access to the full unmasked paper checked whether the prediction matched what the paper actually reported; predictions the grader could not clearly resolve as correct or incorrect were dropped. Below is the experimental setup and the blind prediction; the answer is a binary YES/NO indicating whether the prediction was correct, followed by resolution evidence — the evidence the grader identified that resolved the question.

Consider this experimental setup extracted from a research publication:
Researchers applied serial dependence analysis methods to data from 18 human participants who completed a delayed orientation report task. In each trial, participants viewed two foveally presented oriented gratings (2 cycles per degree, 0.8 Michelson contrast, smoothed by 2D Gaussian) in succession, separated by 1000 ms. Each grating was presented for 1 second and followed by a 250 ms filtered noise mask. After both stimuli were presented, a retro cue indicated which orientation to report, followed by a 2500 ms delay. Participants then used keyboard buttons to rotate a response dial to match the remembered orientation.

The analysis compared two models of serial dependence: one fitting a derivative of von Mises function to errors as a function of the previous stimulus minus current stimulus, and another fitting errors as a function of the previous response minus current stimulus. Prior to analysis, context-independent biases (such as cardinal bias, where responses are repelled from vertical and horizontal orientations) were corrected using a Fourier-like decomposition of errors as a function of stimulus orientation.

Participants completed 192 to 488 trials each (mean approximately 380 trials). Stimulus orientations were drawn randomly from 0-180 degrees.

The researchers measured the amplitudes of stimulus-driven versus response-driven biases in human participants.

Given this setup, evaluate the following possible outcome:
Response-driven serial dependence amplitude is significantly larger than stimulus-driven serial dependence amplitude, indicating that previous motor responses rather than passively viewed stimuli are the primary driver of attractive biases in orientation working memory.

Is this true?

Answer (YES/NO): YES